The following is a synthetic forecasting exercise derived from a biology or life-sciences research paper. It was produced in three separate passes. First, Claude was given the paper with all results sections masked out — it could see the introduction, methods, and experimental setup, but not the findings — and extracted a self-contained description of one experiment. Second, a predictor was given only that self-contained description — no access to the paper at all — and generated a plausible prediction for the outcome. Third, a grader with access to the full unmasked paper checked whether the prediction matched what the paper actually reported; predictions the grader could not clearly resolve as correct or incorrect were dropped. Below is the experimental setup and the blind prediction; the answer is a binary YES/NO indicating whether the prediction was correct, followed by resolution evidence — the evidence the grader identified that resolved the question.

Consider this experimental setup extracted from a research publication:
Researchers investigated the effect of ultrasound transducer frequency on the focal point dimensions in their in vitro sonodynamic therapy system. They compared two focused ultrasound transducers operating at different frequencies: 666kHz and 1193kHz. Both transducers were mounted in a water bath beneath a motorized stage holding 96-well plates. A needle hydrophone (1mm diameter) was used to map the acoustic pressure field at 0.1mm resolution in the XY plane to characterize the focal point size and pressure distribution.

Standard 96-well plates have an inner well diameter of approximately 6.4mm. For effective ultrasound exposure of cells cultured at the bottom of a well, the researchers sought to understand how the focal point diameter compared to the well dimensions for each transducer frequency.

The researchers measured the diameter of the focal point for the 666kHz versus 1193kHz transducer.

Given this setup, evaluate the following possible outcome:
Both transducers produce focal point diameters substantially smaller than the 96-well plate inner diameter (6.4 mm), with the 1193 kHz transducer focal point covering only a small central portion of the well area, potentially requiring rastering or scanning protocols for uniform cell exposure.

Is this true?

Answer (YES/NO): NO